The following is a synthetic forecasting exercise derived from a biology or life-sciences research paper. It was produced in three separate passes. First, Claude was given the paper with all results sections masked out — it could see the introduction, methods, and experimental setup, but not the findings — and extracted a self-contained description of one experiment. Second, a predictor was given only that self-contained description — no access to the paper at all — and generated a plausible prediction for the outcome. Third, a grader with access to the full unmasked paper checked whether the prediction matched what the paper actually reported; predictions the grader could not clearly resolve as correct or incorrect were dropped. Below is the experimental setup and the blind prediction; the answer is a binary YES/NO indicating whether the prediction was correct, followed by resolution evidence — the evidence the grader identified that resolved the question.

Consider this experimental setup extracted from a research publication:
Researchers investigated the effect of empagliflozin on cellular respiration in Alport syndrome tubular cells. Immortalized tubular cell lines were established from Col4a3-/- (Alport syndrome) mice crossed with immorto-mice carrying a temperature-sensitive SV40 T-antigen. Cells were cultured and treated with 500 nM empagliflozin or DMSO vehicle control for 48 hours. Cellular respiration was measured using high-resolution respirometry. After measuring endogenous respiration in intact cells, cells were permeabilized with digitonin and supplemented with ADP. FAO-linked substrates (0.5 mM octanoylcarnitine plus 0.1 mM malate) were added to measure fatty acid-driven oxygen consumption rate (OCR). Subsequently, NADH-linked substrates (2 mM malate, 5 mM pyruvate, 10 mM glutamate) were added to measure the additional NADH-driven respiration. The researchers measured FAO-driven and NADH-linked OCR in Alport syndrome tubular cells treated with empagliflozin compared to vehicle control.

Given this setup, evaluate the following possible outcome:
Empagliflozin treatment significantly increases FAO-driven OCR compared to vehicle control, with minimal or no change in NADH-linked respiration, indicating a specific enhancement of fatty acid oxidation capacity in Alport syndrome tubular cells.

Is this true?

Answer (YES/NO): NO